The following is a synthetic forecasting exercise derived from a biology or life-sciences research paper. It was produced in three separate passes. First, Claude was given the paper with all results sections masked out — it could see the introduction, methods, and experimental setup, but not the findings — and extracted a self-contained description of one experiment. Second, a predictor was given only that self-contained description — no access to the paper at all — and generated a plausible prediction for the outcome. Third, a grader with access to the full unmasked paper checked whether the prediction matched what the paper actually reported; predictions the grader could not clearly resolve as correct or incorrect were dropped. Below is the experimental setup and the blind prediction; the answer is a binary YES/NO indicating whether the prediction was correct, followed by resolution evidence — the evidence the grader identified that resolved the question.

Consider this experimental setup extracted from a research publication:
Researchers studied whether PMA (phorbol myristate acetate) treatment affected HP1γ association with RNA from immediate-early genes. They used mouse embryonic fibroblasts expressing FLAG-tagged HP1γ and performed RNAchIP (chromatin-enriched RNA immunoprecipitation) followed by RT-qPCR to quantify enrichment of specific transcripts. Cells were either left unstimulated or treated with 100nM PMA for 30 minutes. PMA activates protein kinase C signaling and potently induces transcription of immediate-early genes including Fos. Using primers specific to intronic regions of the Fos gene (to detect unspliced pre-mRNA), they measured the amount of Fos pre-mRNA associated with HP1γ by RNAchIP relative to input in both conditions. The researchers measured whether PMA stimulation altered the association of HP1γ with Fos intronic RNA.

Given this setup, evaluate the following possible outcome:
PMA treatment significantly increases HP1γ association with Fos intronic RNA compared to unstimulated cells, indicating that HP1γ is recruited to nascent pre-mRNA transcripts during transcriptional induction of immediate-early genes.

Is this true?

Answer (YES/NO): YES